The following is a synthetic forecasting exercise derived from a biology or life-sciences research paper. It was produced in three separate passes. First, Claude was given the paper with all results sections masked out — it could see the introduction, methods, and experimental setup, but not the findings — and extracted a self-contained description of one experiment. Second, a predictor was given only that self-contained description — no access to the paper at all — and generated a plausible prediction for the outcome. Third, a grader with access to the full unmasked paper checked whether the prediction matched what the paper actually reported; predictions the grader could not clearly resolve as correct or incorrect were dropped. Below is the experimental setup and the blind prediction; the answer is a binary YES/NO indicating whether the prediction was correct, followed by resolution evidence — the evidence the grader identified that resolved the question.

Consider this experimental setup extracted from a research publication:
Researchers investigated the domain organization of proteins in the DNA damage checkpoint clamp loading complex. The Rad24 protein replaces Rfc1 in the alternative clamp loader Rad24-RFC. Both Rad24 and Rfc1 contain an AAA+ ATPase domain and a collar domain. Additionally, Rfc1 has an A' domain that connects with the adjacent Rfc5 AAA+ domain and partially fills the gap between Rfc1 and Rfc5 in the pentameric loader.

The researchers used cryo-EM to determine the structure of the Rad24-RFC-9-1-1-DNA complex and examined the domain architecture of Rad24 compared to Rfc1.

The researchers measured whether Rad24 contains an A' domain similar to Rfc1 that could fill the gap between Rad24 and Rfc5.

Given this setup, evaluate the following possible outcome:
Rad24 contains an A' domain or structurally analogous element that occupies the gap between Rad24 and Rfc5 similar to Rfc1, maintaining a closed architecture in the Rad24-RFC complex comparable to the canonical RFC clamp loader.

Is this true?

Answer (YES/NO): NO